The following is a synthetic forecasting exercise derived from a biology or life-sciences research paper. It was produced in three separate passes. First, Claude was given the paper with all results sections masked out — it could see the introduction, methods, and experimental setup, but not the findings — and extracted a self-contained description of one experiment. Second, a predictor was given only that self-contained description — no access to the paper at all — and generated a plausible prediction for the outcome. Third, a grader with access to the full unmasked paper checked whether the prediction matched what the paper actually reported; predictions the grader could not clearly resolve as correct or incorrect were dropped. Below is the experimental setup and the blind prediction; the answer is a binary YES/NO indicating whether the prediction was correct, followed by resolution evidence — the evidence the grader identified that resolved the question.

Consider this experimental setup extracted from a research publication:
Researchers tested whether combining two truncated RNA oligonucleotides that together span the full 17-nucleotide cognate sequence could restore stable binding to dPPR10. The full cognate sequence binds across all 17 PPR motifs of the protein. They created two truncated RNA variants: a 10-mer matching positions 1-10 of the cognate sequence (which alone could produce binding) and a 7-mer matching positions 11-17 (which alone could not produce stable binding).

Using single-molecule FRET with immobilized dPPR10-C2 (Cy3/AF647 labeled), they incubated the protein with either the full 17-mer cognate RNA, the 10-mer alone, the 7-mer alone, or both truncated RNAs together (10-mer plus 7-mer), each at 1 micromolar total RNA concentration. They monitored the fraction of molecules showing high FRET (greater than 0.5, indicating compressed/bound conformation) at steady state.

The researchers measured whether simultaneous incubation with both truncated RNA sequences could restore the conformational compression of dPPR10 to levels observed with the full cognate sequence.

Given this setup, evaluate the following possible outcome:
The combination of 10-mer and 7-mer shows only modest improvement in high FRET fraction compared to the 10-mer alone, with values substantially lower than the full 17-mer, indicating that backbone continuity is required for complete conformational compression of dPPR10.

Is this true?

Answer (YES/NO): NO